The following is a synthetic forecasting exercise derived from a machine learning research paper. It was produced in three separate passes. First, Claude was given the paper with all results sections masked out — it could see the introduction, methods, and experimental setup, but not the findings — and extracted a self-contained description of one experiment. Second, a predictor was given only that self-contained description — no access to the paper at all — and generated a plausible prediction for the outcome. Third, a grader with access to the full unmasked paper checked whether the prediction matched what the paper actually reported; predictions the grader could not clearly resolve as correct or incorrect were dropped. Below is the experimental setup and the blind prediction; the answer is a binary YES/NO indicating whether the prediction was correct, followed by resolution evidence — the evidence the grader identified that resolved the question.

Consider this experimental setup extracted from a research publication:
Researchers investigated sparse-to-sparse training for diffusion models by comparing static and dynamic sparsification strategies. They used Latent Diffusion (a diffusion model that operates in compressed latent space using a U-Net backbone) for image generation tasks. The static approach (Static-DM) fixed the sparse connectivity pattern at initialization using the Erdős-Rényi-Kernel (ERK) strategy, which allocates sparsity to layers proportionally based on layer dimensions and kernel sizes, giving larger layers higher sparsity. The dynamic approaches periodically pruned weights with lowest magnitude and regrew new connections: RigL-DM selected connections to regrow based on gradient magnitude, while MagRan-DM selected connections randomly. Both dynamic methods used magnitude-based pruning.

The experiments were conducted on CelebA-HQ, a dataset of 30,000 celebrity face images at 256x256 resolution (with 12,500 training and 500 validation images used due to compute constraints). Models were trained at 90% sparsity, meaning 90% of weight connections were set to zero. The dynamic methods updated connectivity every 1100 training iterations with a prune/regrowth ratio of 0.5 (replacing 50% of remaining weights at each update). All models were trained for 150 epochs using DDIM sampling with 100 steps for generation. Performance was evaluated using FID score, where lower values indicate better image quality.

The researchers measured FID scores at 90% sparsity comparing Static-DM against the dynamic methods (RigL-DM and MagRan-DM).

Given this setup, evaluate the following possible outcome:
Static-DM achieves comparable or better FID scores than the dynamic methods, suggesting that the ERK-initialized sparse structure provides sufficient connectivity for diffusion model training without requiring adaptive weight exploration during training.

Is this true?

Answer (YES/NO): YES